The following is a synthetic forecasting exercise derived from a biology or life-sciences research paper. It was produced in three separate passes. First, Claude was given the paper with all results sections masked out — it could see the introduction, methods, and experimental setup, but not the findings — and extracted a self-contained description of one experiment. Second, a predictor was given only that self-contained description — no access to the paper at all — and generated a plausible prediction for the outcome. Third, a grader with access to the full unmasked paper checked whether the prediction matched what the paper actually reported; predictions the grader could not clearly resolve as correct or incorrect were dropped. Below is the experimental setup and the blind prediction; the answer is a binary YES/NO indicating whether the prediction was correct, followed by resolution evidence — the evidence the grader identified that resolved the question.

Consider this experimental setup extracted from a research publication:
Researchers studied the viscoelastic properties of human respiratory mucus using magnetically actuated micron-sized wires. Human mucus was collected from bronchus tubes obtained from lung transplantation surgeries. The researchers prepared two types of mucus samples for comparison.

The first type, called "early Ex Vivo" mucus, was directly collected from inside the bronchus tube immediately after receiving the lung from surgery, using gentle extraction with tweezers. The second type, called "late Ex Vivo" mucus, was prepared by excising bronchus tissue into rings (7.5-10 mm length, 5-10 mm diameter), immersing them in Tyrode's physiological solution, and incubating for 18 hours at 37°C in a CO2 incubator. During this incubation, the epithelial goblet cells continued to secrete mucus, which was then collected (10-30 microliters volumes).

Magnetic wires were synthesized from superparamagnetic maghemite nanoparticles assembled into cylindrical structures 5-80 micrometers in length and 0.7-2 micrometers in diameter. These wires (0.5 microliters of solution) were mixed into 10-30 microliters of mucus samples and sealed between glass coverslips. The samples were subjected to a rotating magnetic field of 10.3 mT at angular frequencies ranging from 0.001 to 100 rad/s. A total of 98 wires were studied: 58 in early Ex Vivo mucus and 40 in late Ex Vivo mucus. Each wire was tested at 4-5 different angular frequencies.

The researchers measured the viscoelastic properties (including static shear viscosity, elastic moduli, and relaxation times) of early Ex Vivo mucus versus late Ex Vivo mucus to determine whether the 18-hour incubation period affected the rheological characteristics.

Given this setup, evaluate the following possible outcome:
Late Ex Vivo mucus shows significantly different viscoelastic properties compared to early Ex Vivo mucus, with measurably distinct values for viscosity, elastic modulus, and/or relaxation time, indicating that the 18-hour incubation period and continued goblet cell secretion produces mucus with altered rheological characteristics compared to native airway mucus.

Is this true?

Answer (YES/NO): NO